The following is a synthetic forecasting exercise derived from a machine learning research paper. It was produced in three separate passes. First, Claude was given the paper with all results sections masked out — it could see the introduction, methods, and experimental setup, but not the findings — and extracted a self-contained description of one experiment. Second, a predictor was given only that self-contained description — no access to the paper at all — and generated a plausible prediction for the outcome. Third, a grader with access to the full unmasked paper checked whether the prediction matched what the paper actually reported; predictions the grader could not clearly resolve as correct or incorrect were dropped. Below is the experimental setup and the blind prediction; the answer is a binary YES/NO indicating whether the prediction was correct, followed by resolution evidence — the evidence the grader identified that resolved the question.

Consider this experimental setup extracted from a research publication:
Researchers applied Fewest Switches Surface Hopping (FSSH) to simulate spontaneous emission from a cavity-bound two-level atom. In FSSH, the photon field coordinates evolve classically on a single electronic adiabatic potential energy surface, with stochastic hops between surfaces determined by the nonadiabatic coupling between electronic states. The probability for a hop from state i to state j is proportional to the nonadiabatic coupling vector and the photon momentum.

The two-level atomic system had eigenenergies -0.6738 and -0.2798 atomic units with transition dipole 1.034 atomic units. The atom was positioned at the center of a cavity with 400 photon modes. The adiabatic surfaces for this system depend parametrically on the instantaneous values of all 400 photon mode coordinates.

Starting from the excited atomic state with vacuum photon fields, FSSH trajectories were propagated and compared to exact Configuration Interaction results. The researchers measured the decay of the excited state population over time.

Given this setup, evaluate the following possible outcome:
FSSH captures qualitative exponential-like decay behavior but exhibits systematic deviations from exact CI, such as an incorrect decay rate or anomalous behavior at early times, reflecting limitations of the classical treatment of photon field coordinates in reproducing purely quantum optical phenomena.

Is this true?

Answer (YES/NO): NO